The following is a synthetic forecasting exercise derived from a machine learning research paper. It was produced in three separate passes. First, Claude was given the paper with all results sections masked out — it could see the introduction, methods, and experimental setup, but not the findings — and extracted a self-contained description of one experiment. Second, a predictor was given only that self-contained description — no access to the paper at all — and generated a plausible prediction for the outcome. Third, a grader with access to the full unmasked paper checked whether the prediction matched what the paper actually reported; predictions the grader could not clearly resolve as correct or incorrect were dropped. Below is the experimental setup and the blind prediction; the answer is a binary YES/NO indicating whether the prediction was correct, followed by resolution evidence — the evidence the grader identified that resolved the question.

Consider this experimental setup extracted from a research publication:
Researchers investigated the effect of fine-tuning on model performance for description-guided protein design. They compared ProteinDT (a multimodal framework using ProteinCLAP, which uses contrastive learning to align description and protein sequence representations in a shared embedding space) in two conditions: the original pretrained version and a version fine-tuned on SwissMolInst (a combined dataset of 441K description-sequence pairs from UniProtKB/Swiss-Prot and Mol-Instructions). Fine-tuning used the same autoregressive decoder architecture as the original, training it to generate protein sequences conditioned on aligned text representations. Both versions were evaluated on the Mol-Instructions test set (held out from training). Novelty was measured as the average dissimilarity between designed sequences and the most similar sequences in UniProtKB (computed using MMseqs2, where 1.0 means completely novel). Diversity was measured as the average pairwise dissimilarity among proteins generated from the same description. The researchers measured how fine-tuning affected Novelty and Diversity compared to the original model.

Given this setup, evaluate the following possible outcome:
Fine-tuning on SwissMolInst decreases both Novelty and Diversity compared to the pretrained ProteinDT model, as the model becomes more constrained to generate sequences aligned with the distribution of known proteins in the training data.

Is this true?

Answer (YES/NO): YES